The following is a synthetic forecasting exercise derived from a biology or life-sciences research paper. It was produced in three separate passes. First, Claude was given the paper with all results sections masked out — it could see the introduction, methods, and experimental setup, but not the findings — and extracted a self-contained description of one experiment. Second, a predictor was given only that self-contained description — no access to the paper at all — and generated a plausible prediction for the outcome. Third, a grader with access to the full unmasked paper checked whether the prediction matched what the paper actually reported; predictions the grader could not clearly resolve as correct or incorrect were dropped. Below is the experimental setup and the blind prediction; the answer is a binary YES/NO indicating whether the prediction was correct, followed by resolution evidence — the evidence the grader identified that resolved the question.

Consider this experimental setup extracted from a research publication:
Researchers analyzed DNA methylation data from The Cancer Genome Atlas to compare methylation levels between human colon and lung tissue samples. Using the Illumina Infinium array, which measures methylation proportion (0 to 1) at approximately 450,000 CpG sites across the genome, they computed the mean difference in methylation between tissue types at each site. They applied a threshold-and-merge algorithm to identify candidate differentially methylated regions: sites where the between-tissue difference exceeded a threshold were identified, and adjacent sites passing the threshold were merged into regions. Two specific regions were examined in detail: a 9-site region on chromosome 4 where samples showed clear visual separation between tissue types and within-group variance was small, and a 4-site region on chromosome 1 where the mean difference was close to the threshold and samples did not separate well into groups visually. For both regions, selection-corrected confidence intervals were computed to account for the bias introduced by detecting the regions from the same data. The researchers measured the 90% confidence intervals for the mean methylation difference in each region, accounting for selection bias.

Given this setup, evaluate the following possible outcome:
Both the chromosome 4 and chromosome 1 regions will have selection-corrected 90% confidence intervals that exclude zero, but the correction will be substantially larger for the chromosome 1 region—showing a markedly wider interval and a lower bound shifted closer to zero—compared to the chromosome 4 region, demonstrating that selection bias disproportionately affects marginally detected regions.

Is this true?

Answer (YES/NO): NO